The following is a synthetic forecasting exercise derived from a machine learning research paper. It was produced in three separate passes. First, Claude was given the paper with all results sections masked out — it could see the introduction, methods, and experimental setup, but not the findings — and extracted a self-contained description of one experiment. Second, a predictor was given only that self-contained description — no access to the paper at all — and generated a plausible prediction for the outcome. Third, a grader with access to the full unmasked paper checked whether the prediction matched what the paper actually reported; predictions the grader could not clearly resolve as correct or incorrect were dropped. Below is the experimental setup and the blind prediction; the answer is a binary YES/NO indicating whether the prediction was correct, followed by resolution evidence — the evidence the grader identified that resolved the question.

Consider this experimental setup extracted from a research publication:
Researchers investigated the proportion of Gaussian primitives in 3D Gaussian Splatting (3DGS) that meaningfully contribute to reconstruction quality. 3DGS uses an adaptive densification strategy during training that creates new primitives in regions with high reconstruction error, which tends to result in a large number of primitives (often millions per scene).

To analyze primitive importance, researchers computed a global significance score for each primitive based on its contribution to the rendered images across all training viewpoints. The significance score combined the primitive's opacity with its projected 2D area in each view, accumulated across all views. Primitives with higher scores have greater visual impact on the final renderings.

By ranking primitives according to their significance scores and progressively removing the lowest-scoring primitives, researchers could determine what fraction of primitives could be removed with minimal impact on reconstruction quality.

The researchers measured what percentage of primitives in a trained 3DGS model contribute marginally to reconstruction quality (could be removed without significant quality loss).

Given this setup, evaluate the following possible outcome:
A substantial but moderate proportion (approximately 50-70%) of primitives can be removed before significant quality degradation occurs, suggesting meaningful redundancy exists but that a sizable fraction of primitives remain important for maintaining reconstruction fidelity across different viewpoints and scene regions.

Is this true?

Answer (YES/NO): YES